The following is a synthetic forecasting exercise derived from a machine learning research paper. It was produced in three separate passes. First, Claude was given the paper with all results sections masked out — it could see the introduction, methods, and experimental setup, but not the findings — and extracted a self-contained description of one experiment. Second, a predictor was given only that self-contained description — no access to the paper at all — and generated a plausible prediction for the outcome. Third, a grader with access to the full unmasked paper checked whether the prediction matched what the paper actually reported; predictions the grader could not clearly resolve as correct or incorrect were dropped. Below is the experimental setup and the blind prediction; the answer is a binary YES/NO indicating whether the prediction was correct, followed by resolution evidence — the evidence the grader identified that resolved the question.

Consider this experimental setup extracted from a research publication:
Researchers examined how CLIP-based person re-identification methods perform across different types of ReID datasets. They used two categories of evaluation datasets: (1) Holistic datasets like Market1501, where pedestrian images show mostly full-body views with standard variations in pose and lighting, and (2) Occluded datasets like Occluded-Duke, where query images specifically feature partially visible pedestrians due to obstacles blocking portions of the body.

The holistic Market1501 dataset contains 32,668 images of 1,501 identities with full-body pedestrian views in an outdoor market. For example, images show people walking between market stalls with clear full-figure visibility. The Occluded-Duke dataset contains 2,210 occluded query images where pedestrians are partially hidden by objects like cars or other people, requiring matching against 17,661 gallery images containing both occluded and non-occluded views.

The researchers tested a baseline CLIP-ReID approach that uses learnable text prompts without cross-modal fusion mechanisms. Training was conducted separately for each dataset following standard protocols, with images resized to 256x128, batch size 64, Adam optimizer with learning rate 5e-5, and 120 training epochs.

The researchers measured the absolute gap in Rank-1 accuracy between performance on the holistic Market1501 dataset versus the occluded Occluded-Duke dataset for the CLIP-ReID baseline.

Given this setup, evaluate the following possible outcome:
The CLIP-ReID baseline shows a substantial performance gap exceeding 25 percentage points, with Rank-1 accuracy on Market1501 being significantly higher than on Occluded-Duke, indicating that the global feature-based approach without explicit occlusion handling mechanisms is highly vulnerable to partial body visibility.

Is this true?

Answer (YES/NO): YES